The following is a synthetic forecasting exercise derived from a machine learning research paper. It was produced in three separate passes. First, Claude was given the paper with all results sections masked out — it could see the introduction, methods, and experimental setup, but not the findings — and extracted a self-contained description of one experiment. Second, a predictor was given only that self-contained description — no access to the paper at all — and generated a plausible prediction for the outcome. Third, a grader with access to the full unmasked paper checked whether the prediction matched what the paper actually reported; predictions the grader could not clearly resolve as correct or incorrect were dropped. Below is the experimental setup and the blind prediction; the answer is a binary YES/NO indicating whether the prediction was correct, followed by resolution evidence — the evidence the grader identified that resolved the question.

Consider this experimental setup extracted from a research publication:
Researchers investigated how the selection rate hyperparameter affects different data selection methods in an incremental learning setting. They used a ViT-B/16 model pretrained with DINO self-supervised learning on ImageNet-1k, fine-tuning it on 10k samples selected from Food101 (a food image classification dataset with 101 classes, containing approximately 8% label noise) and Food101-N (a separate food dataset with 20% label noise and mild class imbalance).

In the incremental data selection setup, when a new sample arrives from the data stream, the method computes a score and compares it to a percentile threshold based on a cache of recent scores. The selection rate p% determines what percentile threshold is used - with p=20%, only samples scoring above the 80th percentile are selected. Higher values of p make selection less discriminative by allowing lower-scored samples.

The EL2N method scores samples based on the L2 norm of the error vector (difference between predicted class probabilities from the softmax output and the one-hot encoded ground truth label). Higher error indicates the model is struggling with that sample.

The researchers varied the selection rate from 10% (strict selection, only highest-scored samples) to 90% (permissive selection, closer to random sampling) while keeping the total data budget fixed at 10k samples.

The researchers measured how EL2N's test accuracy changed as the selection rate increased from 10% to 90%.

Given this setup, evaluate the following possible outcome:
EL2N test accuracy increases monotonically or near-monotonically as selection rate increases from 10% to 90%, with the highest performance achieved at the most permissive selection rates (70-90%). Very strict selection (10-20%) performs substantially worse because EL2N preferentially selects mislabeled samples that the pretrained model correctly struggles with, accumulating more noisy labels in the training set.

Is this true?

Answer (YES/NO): YES